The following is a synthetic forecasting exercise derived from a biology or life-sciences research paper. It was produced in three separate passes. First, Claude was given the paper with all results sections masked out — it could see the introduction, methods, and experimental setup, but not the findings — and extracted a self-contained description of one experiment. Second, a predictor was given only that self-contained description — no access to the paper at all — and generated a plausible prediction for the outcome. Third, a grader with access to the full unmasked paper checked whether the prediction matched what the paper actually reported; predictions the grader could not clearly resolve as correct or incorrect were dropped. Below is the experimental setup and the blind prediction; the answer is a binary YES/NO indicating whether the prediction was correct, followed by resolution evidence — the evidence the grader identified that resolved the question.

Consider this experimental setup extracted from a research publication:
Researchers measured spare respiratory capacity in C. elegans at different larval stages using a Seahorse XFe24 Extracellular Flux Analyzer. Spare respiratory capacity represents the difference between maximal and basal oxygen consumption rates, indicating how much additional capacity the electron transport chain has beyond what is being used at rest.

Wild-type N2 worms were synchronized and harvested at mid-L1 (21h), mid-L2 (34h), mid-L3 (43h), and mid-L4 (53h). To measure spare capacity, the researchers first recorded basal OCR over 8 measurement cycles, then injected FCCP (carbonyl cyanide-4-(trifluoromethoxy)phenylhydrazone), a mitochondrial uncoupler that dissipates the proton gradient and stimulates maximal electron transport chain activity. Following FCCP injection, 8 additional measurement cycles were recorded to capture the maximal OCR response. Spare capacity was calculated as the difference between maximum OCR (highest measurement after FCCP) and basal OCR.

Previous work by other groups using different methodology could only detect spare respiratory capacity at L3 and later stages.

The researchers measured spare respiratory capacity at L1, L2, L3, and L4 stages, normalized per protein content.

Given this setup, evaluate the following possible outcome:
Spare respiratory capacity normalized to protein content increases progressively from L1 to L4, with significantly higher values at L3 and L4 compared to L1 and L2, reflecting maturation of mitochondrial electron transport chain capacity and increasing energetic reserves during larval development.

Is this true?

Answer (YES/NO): NO